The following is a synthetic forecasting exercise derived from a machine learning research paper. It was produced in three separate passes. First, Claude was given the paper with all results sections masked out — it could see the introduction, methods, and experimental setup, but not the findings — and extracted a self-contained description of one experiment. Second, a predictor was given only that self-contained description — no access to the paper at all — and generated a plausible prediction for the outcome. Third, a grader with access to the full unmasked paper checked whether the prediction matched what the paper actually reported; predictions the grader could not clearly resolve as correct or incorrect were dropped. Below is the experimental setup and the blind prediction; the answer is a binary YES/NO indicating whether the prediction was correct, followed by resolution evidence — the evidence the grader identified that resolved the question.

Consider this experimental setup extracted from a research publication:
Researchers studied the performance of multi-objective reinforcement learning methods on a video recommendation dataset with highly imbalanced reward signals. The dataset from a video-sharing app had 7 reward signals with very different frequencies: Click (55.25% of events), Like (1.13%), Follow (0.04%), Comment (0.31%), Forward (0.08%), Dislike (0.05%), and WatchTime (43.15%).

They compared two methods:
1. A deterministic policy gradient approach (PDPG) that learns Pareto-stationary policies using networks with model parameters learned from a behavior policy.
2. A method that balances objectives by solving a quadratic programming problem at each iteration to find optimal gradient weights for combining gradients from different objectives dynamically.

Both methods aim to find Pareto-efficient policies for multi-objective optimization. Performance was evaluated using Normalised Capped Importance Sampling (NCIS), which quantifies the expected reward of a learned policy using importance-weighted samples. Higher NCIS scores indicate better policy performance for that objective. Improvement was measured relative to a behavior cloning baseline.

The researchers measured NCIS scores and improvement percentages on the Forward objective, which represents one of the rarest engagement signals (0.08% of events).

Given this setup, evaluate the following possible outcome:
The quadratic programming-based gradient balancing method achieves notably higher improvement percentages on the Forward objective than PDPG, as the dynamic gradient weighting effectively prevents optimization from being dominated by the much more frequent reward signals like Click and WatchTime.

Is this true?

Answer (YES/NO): YES